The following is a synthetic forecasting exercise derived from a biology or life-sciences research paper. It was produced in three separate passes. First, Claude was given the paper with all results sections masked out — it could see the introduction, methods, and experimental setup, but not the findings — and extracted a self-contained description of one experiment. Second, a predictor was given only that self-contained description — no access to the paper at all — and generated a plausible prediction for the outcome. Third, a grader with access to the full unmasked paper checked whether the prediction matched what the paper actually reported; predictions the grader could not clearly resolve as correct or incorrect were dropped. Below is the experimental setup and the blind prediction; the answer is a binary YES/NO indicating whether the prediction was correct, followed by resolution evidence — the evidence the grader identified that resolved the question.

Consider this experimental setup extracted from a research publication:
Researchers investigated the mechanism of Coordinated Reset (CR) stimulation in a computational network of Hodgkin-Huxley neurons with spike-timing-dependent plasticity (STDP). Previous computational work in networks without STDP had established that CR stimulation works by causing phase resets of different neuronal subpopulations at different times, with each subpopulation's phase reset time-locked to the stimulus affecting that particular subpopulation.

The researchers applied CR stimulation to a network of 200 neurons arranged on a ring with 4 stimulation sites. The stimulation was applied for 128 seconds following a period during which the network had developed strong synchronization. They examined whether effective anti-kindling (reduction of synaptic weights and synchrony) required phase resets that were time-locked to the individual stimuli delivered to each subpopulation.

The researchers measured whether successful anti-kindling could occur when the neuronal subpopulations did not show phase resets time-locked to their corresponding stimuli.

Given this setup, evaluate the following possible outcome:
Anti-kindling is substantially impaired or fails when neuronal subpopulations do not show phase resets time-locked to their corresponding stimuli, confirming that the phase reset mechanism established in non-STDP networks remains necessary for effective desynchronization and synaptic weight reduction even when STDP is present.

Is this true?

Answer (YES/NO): NO